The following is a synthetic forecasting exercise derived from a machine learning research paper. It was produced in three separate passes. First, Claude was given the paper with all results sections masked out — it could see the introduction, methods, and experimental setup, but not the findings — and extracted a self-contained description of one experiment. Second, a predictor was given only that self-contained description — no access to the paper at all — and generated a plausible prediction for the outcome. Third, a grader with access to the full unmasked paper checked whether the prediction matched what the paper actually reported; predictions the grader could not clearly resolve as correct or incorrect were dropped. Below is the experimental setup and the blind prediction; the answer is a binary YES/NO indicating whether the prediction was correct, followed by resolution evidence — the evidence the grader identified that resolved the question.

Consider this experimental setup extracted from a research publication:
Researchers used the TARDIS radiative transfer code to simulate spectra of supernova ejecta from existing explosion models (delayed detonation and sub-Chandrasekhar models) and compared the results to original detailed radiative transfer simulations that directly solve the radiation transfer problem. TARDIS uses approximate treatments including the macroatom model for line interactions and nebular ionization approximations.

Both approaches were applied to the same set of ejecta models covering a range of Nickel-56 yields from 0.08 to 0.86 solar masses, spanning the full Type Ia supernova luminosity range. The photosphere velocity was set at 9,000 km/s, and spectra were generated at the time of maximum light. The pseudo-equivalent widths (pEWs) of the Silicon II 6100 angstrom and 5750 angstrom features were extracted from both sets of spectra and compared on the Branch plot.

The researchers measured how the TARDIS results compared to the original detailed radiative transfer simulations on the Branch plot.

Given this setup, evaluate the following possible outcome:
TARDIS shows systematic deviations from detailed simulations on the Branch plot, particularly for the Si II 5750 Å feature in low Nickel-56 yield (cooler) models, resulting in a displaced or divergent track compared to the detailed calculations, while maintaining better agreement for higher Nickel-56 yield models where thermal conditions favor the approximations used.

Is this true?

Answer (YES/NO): NO